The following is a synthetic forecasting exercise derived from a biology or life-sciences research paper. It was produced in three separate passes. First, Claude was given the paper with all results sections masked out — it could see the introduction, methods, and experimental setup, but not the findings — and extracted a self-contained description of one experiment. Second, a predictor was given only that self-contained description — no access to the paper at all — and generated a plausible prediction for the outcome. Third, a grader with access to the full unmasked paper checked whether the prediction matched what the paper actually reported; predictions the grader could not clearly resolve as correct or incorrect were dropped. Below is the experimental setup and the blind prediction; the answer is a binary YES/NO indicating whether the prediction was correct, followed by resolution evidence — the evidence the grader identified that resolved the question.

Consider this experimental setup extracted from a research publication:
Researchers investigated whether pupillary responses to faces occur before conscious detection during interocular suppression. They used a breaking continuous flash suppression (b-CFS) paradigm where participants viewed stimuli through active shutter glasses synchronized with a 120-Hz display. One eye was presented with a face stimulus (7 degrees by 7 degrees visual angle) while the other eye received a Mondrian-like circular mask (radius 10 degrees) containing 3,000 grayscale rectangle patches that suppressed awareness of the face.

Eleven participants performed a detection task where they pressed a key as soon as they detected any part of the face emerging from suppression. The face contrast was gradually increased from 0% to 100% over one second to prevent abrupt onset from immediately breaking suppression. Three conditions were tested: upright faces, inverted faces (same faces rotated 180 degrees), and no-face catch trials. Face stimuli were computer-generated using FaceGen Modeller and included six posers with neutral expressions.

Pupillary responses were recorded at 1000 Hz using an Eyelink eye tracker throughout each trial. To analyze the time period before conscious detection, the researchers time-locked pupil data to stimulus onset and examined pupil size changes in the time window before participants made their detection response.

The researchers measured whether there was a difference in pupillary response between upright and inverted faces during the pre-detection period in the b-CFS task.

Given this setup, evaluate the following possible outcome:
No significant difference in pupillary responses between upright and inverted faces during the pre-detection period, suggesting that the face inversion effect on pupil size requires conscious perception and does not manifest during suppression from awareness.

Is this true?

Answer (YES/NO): NO